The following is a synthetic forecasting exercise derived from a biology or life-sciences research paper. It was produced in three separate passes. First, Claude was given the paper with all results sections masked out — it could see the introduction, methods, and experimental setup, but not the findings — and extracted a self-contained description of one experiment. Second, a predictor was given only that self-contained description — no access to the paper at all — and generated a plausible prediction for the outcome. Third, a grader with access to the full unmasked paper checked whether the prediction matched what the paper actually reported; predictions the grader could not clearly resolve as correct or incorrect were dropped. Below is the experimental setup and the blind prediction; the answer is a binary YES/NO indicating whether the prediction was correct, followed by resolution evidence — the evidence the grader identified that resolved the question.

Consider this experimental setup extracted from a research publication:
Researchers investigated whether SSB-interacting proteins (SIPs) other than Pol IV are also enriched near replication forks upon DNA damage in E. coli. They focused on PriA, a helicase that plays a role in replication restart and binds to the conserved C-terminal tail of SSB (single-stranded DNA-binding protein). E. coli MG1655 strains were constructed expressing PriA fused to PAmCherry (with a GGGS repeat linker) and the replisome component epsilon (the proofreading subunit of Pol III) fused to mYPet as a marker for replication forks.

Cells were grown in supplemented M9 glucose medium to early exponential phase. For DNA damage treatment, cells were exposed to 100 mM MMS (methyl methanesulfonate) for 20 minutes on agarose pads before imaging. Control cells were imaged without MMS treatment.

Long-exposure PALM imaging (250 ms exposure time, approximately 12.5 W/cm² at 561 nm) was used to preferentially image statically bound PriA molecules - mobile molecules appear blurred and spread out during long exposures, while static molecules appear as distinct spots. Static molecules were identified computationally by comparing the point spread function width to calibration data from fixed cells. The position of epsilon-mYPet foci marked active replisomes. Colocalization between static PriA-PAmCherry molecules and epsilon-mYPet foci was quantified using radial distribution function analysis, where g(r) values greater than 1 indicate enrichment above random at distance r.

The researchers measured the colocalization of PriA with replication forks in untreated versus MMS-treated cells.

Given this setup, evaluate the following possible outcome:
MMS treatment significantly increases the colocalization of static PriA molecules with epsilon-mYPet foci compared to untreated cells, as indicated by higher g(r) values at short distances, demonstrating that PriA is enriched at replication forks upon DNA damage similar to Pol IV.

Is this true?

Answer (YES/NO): YES